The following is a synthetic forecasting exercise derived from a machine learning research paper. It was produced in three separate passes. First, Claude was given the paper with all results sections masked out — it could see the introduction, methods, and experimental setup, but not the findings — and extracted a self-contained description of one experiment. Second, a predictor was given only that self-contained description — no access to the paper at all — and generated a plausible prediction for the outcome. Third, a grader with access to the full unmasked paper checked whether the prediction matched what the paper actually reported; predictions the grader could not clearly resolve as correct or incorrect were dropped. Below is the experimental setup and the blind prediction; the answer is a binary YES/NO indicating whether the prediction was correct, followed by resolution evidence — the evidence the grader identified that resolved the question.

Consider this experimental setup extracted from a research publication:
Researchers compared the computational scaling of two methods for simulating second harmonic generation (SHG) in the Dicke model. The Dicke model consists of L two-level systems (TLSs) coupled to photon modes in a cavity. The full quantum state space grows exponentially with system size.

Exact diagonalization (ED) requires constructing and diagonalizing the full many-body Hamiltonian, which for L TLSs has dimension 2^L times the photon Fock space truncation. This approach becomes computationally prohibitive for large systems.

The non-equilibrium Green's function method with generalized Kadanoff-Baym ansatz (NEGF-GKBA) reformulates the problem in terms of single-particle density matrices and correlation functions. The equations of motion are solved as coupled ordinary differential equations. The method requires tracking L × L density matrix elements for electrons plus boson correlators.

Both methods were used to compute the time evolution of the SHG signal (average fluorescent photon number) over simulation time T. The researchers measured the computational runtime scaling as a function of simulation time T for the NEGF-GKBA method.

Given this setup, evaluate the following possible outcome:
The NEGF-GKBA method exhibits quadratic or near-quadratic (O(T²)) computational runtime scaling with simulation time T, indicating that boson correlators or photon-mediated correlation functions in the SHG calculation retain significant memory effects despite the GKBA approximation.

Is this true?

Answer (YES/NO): NO